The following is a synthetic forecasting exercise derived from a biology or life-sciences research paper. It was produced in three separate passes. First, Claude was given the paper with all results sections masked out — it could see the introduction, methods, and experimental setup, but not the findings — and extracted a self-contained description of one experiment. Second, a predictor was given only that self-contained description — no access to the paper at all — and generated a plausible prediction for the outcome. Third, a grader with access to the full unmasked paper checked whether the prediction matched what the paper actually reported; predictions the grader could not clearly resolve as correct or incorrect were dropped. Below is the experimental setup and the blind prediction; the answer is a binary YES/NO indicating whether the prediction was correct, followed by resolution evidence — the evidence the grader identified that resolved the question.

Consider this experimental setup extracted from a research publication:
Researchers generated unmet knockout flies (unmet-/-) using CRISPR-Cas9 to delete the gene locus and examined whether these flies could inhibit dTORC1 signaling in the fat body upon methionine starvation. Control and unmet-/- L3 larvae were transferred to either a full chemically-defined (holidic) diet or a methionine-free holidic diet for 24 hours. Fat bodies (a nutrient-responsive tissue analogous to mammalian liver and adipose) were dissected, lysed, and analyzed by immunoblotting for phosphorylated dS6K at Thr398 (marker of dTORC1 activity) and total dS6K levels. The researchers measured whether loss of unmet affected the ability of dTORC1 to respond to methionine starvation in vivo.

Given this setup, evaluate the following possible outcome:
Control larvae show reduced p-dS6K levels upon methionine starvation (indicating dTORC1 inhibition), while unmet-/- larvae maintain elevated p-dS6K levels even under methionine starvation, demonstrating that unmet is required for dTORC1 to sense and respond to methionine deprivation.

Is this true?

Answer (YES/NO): YES